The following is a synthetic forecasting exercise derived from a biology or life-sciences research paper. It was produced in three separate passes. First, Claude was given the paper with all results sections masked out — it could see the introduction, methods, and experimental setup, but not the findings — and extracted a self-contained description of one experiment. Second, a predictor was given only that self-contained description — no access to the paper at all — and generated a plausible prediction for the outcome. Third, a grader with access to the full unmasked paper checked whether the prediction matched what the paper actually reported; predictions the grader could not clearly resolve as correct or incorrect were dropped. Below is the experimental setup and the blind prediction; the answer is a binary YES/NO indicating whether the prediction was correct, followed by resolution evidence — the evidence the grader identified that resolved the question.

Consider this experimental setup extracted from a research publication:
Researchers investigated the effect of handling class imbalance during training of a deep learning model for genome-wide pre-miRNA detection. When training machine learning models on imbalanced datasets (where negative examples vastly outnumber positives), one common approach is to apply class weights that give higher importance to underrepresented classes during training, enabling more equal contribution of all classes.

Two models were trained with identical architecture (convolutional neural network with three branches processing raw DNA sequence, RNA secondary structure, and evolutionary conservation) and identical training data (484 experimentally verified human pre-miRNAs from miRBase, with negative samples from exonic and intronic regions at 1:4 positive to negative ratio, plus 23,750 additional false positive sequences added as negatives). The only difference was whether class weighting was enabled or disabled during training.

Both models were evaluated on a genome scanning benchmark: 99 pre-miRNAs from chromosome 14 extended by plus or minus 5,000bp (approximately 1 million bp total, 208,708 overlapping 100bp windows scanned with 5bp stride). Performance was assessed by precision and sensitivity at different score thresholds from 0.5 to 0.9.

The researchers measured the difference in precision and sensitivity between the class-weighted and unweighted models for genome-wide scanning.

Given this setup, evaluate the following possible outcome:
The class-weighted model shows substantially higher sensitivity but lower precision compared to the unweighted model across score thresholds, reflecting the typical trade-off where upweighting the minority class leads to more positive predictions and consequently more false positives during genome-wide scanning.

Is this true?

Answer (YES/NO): NO